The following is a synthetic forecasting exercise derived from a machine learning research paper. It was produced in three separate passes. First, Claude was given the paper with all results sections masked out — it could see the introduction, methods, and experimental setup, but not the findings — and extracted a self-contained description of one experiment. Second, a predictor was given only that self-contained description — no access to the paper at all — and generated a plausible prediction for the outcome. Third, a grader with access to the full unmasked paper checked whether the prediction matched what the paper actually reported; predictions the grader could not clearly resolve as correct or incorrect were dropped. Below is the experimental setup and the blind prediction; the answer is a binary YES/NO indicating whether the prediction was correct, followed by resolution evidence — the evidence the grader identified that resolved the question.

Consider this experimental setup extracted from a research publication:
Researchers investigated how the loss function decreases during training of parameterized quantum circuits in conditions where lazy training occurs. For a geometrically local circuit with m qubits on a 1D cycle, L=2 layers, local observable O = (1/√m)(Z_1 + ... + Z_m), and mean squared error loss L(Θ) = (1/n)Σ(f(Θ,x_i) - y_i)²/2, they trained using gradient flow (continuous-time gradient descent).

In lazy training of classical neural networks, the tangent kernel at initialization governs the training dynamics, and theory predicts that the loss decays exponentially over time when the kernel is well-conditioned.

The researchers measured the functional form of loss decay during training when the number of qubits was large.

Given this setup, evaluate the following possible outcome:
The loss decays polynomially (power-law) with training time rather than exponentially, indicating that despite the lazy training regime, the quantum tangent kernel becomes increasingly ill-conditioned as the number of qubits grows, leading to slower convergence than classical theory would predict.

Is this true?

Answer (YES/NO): NO